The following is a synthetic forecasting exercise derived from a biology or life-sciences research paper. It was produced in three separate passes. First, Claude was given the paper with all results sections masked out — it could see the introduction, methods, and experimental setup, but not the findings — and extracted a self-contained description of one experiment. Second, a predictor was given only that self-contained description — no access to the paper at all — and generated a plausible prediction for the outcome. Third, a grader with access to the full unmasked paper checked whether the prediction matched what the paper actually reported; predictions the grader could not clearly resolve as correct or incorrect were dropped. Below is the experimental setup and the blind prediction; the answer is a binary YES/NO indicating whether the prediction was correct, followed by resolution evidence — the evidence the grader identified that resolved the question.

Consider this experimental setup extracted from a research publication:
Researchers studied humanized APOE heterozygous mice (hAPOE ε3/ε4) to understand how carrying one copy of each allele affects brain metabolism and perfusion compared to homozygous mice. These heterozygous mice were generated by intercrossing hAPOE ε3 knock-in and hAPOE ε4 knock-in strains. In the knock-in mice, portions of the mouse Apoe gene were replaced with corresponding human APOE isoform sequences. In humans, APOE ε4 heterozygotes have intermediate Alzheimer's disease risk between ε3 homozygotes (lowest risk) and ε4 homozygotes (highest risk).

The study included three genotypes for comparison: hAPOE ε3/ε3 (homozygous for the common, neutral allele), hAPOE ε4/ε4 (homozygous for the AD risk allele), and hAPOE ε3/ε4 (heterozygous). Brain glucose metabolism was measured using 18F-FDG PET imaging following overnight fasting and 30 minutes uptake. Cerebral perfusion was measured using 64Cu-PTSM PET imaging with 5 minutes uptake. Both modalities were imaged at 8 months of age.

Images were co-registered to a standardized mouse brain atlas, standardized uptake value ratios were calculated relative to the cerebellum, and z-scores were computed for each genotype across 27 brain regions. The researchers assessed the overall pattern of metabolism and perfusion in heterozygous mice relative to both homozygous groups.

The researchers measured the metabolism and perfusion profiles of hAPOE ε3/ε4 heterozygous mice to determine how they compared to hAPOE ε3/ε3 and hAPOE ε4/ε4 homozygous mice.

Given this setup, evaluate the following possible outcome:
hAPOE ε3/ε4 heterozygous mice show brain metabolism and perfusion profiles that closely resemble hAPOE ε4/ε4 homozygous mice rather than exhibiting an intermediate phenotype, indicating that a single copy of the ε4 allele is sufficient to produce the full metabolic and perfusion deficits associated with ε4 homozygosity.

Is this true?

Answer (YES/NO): NO